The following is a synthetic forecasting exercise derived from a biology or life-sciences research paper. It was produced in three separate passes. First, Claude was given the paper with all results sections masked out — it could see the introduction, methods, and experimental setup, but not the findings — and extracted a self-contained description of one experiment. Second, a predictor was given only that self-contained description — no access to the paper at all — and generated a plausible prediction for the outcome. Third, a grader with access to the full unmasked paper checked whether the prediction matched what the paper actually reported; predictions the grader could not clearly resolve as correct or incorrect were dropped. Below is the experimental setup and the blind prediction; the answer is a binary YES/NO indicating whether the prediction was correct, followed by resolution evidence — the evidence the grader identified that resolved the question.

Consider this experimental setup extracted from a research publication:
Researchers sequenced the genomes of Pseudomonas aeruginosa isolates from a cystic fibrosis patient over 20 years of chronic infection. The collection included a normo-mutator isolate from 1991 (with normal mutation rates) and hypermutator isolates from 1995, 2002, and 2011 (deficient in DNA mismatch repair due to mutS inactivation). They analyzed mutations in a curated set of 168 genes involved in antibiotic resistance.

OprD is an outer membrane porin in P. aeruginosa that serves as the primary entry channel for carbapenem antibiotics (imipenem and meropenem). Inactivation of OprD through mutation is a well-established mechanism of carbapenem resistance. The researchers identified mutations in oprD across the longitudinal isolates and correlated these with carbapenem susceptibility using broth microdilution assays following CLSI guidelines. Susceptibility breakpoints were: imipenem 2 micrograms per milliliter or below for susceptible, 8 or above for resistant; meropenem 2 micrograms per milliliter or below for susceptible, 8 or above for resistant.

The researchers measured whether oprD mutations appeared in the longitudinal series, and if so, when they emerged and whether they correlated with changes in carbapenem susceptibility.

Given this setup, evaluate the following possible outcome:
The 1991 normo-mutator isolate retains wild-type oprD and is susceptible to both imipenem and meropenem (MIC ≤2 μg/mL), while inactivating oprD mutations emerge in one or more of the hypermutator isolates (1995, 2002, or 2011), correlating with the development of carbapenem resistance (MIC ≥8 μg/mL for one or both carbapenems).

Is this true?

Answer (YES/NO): NO